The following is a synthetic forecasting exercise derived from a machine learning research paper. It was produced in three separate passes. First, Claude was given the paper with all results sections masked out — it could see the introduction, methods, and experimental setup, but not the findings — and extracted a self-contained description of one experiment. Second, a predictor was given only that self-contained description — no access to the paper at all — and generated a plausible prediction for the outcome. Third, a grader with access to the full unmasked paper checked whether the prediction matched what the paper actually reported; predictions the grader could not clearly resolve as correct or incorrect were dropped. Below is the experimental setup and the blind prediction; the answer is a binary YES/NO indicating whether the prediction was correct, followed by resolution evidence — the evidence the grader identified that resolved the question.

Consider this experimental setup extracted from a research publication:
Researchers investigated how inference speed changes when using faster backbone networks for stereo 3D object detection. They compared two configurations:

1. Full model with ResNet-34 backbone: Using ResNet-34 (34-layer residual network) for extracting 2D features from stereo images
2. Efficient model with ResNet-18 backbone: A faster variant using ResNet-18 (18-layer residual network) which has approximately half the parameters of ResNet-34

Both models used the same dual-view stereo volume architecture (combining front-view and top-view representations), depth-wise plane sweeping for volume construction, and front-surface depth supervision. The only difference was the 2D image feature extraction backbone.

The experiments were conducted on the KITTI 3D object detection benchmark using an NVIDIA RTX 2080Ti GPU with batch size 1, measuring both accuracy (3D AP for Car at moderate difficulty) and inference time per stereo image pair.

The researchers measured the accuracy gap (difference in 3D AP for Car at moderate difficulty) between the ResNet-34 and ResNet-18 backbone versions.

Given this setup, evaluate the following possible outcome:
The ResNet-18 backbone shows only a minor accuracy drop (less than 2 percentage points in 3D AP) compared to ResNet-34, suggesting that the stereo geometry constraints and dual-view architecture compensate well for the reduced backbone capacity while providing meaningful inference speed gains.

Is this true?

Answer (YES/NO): YES